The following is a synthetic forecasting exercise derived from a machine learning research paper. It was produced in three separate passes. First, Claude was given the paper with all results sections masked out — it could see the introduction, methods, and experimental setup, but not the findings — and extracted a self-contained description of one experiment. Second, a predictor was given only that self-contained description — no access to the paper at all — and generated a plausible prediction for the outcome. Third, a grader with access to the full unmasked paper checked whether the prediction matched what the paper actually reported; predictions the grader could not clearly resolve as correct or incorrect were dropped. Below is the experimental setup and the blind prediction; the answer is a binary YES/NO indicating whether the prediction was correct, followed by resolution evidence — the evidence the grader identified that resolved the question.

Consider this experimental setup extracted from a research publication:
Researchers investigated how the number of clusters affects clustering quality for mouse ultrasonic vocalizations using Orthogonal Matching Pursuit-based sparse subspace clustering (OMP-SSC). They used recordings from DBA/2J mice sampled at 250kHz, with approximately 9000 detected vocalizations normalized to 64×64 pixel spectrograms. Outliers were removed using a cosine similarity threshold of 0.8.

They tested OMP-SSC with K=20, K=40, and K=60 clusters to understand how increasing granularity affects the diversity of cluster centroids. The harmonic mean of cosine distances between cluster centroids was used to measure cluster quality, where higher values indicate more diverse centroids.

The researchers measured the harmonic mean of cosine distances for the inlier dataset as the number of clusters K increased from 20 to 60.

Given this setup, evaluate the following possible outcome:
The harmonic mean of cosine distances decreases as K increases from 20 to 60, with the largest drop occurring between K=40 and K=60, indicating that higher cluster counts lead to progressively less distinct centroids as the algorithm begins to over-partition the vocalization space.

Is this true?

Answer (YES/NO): NO